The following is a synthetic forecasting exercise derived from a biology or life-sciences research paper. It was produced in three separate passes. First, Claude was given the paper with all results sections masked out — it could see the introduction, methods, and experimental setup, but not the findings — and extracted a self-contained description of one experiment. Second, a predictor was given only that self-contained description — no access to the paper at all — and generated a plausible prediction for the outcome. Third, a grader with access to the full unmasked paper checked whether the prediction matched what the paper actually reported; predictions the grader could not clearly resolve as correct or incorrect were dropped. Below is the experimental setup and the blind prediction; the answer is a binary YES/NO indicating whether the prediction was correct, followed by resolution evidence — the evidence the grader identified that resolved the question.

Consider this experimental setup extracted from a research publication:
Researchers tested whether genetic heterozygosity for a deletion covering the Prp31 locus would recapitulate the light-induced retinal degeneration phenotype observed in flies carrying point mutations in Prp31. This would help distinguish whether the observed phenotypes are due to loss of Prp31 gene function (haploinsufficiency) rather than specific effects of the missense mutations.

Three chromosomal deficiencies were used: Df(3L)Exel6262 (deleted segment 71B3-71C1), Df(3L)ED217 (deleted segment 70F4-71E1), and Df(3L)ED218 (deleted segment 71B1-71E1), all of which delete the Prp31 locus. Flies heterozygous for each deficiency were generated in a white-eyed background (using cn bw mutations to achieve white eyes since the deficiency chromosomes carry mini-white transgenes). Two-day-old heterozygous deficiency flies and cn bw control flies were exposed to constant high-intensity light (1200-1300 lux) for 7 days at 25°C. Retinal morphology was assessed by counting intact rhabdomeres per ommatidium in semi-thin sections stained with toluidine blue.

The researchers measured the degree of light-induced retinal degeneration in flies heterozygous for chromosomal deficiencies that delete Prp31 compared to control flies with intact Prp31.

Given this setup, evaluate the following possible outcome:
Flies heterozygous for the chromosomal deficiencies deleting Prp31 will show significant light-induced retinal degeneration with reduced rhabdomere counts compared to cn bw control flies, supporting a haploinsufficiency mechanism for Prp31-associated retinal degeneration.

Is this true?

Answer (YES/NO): YES